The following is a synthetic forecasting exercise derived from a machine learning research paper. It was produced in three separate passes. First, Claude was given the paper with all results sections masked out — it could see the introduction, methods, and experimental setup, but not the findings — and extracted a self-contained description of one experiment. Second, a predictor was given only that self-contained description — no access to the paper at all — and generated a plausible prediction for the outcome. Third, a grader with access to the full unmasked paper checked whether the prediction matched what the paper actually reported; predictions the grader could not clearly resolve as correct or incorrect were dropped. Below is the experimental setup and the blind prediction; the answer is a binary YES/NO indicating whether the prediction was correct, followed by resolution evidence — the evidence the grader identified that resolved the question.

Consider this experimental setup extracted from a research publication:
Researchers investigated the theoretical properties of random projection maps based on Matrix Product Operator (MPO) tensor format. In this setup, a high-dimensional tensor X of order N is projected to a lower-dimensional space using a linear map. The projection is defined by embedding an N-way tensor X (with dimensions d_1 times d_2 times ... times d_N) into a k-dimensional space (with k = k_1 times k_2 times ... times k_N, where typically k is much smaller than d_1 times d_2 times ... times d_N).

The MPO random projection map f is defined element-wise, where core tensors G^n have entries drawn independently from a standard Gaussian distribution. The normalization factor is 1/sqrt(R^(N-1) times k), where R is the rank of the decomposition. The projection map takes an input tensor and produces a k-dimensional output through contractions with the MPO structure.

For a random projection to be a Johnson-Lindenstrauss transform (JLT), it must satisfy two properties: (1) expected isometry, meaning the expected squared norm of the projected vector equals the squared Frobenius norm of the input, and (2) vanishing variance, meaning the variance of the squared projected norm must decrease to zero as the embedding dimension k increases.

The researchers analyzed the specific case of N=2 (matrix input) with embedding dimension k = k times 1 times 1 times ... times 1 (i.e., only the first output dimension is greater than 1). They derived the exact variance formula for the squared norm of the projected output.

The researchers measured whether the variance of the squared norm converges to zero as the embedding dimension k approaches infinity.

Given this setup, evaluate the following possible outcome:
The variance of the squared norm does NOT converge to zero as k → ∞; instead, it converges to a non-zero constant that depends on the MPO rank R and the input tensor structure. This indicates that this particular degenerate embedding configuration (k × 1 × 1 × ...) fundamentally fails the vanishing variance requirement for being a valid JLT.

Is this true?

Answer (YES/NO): YES